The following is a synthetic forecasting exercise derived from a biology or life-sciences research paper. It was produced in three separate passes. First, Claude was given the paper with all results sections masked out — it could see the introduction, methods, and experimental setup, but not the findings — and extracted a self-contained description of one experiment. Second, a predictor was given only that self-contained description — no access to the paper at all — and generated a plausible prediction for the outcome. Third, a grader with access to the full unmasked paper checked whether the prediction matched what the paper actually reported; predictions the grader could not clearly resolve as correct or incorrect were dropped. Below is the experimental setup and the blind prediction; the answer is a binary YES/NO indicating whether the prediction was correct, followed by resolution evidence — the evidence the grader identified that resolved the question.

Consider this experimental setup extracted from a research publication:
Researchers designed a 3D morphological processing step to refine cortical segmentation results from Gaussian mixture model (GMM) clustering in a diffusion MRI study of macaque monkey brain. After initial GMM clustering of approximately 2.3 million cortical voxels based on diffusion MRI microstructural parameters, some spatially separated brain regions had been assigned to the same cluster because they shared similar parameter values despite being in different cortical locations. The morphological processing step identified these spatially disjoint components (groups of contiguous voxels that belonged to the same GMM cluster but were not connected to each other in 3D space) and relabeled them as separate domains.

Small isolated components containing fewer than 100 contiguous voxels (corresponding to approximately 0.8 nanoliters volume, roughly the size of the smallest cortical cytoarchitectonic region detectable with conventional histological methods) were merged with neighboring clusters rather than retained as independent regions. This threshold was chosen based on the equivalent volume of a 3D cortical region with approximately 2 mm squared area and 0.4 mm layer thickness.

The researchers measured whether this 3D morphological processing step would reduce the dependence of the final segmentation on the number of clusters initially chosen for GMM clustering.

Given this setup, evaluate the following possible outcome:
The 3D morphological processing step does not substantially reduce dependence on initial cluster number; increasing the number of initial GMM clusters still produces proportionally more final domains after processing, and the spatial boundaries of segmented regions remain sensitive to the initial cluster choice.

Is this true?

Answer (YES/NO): NO